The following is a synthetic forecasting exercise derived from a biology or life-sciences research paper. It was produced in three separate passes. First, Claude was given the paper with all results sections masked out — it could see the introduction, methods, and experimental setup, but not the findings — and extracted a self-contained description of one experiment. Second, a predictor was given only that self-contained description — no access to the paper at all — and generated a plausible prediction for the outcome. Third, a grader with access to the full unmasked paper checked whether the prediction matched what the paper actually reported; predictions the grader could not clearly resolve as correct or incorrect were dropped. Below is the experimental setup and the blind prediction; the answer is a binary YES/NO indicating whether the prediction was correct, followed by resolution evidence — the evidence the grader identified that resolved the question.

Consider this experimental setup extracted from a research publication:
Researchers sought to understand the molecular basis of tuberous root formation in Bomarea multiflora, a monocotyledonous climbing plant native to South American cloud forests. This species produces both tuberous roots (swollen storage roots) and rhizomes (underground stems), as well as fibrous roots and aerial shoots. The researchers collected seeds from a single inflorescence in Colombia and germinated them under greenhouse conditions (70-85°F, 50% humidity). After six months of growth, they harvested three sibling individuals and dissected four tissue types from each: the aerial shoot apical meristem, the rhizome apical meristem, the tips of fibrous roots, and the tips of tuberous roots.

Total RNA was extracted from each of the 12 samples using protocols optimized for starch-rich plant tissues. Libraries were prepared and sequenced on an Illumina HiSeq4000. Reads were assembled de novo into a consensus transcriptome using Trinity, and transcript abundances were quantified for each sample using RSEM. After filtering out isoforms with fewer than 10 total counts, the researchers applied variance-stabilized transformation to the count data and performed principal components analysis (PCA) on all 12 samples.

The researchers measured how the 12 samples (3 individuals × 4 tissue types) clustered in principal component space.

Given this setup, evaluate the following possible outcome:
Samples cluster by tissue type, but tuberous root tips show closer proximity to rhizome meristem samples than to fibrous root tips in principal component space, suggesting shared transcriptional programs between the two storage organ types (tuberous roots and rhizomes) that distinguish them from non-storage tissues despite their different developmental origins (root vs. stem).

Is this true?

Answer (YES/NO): NO